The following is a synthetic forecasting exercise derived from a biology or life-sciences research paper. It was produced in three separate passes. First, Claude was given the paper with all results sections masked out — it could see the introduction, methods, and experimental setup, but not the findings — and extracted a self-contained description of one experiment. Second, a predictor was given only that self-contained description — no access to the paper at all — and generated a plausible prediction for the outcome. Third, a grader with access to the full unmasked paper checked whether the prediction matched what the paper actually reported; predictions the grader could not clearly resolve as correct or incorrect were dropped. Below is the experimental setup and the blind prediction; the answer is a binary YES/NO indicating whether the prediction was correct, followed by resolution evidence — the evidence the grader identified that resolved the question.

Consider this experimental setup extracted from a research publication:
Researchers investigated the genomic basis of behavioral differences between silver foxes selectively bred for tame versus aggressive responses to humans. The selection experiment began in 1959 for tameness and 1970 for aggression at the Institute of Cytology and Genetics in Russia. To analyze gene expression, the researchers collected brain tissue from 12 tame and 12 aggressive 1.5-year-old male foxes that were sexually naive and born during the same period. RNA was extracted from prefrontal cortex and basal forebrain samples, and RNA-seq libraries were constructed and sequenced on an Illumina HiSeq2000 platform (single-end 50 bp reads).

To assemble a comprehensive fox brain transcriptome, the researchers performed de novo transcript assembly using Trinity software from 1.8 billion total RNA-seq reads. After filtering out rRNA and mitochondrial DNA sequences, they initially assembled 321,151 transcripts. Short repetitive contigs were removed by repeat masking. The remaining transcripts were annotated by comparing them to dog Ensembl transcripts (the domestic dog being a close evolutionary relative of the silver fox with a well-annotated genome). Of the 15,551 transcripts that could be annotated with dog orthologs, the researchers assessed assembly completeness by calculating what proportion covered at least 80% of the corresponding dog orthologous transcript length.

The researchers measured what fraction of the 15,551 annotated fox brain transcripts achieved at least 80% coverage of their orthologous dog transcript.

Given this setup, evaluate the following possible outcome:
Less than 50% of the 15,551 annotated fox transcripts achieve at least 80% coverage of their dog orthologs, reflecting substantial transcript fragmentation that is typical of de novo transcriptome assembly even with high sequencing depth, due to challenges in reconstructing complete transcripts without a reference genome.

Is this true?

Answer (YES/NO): NO